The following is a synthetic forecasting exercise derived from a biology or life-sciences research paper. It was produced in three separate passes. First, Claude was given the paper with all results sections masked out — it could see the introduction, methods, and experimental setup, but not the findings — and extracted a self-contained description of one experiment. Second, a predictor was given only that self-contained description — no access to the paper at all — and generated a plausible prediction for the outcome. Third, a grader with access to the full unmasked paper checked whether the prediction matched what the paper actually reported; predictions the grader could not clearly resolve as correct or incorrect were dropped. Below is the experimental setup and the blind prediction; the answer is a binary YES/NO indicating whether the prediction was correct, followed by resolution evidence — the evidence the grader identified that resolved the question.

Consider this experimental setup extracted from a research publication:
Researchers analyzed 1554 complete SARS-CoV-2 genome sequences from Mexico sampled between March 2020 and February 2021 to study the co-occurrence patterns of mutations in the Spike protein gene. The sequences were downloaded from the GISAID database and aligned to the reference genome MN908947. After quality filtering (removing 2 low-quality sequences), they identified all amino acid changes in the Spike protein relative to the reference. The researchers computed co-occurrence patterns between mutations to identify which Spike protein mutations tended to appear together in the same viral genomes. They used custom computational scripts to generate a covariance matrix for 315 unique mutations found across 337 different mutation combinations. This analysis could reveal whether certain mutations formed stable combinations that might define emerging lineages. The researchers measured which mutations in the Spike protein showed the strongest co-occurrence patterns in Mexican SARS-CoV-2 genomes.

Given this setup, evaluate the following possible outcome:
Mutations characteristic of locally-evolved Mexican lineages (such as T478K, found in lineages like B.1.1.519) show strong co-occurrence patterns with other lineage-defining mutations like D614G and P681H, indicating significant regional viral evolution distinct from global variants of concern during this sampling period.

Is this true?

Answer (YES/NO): YES